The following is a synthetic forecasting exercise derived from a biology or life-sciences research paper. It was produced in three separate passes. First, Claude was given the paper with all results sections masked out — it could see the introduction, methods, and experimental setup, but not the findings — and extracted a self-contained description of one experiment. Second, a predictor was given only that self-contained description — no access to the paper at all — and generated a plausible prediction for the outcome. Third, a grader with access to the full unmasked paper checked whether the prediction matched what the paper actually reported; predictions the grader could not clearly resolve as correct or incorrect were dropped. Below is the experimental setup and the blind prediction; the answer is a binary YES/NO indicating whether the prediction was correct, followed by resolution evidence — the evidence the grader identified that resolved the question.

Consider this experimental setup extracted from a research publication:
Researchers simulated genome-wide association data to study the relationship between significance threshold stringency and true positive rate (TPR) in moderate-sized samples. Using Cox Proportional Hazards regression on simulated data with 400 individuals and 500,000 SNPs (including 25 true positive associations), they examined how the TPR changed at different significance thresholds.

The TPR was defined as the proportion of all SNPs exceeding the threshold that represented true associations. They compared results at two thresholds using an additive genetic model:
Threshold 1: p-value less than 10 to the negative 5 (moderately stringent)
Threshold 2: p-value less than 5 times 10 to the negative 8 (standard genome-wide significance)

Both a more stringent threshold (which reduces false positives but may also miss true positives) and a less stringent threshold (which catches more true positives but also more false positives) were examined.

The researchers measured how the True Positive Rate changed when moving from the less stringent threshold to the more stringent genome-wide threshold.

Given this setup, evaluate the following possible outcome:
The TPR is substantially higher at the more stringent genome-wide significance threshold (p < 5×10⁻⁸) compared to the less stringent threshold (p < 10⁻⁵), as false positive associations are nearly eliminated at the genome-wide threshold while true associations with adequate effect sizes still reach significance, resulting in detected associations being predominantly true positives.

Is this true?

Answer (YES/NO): YES